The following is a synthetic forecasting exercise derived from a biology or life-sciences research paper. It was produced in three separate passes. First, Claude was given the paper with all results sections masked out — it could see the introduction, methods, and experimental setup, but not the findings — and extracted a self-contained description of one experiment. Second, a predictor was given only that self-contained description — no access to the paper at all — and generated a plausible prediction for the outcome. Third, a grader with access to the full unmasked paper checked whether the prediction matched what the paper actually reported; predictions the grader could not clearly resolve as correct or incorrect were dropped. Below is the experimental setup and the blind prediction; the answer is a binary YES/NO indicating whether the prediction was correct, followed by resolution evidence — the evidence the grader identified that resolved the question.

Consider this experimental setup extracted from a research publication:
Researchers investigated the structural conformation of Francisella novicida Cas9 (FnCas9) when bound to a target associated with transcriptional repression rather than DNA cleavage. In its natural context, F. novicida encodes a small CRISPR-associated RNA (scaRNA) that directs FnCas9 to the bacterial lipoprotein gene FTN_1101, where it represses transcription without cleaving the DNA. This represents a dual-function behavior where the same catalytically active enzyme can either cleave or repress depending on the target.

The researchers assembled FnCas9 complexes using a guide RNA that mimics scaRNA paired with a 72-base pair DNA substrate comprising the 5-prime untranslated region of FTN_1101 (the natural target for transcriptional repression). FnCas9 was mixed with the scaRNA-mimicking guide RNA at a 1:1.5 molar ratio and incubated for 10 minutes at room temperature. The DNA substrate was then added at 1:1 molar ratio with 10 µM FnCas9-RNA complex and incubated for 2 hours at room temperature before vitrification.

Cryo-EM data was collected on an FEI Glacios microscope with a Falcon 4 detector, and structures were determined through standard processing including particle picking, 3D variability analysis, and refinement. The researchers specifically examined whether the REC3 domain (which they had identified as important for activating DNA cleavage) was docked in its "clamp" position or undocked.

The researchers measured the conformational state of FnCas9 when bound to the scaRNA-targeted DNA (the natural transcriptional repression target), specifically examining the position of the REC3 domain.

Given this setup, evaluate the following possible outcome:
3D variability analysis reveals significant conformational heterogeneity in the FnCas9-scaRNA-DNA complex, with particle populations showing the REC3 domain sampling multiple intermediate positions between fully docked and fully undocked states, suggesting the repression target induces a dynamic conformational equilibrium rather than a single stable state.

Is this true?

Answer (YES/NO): NO